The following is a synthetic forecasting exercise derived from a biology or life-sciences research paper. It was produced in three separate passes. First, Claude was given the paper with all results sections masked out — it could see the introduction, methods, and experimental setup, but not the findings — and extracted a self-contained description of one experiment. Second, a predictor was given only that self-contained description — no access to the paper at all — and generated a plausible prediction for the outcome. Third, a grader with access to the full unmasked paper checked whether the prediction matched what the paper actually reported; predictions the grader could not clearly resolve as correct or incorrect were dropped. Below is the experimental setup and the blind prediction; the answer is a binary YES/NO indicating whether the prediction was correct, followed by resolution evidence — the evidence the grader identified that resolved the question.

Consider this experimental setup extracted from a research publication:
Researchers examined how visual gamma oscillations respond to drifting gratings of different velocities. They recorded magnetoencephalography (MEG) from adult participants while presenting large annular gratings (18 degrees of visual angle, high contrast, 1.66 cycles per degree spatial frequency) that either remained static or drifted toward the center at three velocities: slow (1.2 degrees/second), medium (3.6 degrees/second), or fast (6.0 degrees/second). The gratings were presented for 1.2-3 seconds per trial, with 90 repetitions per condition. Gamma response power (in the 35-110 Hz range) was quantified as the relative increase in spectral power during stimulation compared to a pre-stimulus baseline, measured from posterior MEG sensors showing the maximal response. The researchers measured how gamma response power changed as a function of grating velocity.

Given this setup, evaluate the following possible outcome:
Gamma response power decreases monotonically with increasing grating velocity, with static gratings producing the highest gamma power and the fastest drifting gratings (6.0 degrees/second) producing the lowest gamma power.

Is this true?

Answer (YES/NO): NO